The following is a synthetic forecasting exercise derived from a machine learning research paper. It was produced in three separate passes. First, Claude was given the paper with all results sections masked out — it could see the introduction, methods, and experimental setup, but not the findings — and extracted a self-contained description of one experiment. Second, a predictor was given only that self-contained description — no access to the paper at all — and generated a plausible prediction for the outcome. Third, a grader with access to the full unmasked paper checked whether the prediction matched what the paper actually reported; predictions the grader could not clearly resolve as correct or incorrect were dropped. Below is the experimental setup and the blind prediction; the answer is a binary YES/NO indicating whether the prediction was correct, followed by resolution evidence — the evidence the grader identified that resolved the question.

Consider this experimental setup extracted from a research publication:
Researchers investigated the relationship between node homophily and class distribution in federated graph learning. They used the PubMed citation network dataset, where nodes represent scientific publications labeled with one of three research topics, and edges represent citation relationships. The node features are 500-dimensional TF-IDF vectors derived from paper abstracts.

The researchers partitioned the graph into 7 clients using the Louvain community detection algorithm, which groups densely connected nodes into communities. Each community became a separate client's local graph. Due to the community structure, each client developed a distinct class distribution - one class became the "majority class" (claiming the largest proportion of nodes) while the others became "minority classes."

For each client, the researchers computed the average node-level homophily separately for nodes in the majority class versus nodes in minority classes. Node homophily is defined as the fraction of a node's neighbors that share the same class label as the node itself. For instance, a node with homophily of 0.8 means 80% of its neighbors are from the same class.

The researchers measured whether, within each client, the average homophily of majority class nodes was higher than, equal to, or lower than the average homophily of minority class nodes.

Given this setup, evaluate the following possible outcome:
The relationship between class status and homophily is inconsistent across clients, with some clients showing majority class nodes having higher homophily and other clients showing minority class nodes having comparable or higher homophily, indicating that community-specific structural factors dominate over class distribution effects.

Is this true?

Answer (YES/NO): NO